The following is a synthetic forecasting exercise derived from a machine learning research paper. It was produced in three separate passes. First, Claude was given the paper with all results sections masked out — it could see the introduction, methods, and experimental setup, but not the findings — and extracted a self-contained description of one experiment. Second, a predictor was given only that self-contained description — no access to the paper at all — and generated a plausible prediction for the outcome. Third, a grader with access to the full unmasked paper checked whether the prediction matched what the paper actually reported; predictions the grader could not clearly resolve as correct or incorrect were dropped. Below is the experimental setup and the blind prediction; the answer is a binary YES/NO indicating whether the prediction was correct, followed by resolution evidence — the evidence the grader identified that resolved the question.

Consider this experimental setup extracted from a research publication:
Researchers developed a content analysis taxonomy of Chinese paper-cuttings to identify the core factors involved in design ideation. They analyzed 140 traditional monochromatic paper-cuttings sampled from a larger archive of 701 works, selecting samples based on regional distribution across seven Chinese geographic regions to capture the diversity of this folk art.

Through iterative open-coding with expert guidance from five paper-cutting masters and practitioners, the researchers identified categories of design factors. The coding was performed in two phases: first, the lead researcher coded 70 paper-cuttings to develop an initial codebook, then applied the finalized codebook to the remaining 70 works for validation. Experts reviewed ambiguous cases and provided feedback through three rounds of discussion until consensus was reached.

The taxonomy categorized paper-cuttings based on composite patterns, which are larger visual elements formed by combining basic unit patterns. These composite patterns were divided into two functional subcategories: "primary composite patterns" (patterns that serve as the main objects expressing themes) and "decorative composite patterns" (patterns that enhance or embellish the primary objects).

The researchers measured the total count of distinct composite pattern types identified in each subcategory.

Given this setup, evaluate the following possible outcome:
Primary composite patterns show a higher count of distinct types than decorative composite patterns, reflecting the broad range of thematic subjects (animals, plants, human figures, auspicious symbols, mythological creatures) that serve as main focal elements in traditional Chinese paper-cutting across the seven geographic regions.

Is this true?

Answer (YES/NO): YES